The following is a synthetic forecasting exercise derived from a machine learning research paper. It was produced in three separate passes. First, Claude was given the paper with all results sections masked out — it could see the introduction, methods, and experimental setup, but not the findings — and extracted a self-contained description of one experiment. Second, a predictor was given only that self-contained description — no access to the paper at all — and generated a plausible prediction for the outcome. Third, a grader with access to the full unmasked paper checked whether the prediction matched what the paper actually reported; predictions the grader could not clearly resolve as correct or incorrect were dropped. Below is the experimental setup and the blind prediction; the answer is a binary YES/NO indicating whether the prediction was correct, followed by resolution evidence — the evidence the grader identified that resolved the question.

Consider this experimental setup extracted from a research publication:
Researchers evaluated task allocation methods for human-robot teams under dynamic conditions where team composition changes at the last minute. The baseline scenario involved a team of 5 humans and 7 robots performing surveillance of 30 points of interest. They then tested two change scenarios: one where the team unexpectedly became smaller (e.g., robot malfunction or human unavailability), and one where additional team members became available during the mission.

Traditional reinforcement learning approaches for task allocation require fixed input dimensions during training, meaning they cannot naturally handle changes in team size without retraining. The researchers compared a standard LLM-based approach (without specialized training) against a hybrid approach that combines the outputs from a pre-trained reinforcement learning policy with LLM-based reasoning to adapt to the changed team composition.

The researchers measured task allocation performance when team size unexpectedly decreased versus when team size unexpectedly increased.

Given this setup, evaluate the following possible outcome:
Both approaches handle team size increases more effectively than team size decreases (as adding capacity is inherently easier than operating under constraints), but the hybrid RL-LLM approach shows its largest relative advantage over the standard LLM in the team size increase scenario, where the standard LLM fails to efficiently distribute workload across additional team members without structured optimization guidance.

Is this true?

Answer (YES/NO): YES